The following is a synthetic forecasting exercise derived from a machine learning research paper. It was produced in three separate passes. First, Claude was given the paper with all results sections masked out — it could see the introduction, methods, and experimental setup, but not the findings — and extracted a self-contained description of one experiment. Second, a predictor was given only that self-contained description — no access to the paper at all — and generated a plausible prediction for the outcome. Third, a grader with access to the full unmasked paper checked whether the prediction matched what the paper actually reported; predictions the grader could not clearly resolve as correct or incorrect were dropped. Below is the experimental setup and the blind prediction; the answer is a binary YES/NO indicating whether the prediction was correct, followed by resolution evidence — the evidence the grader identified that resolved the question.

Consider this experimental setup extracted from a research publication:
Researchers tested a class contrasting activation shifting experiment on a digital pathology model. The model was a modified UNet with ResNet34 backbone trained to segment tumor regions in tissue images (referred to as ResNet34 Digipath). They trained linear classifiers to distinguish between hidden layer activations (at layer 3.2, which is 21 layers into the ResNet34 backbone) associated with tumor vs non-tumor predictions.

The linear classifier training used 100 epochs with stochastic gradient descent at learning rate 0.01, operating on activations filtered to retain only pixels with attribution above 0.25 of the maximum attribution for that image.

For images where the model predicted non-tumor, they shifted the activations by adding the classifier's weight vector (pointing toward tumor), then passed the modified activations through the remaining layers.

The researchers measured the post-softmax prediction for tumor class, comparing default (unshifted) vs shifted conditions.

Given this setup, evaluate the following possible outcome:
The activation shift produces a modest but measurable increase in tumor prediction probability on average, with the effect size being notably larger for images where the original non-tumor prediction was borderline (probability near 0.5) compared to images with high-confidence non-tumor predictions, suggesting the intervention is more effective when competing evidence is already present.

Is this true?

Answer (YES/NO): NO